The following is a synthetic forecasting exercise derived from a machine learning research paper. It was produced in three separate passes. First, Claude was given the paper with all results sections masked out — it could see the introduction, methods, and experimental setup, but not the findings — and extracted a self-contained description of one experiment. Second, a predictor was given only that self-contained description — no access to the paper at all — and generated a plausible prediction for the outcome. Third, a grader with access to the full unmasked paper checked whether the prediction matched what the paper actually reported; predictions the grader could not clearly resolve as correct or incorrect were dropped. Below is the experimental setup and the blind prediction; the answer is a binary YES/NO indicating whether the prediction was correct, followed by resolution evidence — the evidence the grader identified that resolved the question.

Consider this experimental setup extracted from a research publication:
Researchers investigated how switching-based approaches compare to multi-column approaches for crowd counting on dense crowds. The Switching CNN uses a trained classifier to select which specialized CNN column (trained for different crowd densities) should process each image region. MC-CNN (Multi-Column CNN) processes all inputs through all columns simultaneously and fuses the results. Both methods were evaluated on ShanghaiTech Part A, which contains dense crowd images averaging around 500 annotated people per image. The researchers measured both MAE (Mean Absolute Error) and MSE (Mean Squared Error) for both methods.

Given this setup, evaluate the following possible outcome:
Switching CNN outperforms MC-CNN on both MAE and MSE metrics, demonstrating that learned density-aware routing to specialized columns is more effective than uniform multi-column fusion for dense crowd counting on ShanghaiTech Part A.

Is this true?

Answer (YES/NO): YES